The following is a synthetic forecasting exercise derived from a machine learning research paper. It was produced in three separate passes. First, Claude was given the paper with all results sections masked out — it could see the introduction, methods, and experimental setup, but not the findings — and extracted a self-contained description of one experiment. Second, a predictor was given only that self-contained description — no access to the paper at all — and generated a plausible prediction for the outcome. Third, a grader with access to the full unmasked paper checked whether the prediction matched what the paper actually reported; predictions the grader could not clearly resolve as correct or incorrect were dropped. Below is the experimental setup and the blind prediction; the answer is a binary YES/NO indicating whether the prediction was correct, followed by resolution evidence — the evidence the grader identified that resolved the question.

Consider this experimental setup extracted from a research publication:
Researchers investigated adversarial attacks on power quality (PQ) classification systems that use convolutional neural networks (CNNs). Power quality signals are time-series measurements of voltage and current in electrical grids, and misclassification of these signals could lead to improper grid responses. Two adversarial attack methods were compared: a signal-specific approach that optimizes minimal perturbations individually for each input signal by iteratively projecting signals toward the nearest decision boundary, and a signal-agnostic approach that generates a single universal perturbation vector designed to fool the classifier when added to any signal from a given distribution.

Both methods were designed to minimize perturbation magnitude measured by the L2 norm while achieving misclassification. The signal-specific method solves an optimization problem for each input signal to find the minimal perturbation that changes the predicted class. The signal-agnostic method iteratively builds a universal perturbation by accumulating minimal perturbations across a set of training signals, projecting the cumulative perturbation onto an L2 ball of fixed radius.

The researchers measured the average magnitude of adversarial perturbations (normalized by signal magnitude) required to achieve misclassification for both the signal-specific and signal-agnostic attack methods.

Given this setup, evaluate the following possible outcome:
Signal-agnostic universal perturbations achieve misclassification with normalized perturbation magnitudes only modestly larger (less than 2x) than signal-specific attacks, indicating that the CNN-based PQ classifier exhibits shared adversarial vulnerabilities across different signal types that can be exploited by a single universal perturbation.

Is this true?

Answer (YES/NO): NO